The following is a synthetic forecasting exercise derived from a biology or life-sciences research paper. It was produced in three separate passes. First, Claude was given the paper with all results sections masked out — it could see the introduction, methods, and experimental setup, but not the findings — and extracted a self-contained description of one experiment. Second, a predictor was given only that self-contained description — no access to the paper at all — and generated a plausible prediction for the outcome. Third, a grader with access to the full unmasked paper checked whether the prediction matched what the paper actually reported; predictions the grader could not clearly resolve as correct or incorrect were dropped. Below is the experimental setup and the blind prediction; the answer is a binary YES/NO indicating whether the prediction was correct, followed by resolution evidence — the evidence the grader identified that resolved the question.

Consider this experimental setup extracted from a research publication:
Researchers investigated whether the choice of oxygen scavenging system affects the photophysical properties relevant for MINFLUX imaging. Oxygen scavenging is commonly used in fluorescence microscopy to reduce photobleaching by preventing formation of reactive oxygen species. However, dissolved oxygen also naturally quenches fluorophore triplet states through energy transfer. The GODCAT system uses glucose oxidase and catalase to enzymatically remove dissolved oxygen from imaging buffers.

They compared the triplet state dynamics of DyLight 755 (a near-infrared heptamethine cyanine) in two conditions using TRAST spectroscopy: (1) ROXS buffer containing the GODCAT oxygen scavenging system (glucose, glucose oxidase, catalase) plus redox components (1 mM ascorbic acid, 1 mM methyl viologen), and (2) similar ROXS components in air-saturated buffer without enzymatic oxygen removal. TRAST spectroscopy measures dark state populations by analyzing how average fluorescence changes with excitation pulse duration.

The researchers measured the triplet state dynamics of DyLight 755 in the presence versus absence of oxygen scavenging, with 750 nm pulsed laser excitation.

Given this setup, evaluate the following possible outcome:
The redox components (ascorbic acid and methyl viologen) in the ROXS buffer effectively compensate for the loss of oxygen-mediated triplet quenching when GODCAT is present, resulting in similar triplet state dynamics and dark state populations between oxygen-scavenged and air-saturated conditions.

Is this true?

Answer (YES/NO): NO